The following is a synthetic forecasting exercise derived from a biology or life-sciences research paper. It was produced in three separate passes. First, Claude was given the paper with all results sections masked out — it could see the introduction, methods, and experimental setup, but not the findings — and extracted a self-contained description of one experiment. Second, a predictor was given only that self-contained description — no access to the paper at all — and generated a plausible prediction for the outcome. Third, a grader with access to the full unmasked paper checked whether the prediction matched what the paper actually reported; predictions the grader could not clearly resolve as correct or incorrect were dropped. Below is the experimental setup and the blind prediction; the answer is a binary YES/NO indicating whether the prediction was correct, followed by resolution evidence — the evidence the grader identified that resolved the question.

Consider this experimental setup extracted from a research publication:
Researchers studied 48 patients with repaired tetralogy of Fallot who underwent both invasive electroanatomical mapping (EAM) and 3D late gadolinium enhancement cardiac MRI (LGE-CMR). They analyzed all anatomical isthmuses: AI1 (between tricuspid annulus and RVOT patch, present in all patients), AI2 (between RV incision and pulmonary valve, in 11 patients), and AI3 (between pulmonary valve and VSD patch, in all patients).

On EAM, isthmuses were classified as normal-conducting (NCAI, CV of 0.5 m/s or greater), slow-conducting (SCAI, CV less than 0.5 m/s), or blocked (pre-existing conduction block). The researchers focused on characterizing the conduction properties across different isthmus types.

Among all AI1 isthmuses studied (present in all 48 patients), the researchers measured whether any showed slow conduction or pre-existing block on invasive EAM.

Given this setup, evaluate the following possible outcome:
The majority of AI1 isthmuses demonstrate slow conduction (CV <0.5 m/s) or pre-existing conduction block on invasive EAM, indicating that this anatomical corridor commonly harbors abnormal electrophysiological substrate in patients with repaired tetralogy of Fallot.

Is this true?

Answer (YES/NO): NO